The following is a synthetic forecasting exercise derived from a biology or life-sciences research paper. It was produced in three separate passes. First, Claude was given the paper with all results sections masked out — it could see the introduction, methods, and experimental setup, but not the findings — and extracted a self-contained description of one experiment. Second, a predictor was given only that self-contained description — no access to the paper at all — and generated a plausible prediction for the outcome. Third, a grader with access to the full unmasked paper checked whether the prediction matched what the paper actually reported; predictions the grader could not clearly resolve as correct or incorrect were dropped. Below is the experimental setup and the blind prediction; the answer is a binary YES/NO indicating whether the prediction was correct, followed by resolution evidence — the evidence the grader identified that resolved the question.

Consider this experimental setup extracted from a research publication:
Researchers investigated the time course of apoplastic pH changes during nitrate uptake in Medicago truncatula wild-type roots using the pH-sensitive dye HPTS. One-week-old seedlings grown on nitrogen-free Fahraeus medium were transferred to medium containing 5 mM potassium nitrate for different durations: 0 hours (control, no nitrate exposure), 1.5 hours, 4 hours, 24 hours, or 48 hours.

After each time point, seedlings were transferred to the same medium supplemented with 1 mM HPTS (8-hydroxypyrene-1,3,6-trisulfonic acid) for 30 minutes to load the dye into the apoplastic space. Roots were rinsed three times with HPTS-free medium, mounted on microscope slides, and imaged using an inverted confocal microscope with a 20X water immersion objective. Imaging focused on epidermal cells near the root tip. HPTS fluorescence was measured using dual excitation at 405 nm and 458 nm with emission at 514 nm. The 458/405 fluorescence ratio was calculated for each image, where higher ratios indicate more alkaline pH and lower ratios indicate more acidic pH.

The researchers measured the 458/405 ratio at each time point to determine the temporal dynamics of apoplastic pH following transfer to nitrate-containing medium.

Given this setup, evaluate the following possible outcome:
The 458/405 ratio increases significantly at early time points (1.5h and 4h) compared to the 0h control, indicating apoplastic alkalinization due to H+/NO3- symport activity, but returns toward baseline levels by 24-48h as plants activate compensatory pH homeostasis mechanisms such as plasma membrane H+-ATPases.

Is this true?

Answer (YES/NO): NO